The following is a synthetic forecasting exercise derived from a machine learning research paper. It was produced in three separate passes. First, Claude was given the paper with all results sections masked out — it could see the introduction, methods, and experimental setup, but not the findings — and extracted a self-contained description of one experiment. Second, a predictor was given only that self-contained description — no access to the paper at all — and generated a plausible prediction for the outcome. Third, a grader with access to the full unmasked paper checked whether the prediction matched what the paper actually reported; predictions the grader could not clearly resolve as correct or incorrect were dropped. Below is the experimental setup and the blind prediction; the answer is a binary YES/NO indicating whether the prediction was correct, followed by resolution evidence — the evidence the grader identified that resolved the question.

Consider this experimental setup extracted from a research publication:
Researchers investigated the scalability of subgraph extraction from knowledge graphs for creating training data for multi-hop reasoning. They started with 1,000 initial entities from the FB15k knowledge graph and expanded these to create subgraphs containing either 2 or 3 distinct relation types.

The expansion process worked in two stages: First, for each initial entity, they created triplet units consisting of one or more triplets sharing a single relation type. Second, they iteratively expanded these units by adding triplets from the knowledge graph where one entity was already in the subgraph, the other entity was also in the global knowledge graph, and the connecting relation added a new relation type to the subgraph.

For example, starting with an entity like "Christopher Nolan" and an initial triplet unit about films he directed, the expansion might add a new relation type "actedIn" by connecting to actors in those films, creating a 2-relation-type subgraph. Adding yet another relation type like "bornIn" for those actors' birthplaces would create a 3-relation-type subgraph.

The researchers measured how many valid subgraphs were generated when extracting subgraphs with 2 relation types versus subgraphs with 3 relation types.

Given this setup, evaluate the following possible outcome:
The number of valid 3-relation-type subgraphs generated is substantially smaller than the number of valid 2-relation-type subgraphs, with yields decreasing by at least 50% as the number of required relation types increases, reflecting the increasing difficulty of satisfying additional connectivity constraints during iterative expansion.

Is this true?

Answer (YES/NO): NO